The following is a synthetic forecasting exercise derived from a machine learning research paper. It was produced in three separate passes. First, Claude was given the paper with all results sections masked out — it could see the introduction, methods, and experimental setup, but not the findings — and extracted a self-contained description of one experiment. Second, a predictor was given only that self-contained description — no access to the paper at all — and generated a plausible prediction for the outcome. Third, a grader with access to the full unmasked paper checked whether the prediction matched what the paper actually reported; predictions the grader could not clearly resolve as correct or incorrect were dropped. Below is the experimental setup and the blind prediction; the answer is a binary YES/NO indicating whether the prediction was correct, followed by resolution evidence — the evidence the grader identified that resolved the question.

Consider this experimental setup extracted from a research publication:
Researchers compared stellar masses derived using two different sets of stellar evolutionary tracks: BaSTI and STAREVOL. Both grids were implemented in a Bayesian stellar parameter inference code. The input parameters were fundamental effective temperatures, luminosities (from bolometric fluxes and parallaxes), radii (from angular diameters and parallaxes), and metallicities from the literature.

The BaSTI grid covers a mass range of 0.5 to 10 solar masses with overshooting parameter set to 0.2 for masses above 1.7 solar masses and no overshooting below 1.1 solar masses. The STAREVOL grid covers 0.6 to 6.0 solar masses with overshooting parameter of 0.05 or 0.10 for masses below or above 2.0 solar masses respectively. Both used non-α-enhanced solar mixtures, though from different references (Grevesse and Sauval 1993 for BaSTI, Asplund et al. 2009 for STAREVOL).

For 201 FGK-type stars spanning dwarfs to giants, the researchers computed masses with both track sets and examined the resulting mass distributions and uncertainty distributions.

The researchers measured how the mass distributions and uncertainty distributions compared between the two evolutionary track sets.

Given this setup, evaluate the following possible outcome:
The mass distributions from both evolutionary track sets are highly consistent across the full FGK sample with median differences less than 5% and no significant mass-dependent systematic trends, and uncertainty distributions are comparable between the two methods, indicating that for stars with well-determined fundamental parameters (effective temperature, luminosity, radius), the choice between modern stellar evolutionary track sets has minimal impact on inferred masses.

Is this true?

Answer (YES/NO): NO